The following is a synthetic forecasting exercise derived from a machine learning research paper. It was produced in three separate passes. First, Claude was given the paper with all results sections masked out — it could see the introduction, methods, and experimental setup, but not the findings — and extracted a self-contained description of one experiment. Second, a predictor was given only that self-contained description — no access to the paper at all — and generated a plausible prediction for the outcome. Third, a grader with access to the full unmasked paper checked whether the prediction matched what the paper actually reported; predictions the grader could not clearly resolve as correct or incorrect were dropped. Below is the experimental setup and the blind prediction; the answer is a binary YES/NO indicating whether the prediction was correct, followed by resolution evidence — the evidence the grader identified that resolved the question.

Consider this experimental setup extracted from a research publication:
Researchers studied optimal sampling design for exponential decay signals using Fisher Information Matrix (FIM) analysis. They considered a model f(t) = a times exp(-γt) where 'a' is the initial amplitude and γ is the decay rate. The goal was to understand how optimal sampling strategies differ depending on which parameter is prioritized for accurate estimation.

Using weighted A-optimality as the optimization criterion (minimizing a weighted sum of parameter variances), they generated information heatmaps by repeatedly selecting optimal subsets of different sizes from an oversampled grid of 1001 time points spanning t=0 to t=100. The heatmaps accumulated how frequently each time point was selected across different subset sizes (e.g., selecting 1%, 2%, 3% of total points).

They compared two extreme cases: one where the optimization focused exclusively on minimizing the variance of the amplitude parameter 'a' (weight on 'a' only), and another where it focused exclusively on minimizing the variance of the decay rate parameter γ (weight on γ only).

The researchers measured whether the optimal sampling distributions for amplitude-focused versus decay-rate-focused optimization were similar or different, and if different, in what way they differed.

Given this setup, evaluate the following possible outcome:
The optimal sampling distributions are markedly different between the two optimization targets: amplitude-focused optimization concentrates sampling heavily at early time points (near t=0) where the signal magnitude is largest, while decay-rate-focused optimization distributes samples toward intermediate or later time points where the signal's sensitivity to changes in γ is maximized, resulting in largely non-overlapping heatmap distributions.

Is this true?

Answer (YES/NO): NO